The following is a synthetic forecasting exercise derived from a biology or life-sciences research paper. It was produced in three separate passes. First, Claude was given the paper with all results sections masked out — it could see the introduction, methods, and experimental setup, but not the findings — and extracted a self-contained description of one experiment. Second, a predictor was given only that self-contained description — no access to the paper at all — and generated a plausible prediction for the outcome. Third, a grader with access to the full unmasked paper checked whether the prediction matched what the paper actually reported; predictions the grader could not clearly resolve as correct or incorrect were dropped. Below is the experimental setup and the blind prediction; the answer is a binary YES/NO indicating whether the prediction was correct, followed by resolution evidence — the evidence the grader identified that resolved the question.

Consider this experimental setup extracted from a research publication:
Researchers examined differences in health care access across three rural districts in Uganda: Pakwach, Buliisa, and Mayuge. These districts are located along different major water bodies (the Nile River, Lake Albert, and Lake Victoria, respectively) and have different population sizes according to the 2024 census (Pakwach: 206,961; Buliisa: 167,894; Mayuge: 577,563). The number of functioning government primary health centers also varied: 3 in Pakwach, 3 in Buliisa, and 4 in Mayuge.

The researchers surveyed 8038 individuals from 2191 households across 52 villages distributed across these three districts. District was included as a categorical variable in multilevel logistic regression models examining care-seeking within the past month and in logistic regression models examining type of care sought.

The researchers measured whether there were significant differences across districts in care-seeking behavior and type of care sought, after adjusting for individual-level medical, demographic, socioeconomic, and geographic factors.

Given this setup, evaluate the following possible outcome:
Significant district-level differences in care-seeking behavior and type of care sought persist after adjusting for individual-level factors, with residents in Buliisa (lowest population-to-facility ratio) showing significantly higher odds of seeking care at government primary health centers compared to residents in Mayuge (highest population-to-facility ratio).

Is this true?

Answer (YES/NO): NO